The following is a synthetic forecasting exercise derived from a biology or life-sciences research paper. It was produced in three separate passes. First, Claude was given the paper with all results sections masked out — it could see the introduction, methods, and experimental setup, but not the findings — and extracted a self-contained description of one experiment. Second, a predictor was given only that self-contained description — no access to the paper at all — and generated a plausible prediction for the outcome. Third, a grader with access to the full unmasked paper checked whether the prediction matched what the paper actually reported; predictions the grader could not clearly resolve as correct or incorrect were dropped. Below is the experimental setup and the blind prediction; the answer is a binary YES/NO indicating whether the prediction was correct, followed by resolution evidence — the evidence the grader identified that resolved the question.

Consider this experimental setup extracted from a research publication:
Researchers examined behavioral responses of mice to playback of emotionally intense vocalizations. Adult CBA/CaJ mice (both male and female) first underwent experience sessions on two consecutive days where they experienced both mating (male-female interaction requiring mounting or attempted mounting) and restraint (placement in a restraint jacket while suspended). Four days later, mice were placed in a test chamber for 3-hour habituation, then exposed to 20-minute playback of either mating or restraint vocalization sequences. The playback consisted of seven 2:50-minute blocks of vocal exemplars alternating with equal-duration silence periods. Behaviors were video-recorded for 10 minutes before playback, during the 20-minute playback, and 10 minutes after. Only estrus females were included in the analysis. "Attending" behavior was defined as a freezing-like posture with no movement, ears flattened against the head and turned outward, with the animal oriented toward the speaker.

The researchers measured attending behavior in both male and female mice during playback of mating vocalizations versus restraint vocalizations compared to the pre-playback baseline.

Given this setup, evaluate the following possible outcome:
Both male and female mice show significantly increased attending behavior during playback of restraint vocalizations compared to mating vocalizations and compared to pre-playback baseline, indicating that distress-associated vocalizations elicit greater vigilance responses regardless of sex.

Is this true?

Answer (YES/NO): NO